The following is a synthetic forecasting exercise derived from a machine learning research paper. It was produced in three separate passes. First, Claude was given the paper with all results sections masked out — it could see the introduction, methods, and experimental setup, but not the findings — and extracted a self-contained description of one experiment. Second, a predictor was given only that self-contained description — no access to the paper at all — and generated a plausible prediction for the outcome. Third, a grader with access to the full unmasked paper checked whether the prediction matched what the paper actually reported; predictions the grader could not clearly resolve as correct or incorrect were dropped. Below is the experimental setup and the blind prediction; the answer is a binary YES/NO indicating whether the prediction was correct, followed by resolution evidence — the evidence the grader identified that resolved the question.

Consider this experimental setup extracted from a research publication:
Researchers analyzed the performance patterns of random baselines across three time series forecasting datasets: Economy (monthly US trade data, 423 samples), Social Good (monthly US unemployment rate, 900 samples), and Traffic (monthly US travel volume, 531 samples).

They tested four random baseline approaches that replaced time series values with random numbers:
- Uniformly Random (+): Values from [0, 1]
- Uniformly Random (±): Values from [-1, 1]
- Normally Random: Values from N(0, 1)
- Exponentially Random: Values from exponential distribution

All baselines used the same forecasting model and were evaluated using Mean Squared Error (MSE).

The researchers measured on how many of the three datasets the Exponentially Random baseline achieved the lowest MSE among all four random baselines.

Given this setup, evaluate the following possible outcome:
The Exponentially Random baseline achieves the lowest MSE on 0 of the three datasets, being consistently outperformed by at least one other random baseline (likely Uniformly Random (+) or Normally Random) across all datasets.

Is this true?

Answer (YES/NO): NO